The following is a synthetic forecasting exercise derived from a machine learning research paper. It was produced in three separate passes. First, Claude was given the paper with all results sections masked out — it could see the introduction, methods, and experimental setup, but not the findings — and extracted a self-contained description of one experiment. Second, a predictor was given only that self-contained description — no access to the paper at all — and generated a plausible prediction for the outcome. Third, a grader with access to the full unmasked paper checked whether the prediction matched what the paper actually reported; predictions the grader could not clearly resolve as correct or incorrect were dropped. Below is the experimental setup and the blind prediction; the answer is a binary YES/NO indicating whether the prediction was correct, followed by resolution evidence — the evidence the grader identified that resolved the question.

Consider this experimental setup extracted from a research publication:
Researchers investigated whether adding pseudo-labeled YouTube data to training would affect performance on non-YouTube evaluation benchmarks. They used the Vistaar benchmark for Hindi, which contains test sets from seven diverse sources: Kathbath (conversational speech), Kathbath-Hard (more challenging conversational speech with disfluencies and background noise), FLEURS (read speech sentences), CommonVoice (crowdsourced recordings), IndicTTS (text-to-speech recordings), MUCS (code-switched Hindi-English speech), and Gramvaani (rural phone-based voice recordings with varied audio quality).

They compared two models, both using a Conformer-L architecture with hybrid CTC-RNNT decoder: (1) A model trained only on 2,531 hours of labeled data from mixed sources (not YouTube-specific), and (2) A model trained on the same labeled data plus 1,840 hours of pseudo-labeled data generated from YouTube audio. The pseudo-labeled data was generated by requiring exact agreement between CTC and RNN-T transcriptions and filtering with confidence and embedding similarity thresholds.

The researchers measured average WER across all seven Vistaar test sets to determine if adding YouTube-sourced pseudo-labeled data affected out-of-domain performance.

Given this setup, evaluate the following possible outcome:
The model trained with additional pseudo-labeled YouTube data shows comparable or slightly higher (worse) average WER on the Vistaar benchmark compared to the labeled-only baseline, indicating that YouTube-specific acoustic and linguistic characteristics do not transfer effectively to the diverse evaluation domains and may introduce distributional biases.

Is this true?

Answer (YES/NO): YES